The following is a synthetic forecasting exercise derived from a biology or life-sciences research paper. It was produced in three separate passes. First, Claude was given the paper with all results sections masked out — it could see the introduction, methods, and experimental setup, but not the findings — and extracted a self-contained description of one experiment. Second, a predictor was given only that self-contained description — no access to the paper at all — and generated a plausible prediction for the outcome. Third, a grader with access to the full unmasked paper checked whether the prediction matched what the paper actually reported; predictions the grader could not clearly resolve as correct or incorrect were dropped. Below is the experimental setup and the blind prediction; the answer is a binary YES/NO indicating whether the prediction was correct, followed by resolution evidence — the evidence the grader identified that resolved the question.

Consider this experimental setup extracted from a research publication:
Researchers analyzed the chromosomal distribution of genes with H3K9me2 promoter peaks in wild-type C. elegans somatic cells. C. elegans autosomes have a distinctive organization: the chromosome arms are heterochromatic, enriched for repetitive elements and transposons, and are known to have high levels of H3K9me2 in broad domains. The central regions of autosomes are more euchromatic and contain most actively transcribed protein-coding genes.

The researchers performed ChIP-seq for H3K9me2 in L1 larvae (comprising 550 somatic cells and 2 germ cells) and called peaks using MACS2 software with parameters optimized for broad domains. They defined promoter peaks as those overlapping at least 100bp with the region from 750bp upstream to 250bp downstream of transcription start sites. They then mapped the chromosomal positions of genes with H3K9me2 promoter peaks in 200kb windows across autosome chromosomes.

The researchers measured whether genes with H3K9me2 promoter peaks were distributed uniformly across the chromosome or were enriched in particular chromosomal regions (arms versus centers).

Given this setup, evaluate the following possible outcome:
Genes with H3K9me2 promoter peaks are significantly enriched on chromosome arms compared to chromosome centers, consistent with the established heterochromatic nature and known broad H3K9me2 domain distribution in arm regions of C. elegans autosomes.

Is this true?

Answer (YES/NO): NO